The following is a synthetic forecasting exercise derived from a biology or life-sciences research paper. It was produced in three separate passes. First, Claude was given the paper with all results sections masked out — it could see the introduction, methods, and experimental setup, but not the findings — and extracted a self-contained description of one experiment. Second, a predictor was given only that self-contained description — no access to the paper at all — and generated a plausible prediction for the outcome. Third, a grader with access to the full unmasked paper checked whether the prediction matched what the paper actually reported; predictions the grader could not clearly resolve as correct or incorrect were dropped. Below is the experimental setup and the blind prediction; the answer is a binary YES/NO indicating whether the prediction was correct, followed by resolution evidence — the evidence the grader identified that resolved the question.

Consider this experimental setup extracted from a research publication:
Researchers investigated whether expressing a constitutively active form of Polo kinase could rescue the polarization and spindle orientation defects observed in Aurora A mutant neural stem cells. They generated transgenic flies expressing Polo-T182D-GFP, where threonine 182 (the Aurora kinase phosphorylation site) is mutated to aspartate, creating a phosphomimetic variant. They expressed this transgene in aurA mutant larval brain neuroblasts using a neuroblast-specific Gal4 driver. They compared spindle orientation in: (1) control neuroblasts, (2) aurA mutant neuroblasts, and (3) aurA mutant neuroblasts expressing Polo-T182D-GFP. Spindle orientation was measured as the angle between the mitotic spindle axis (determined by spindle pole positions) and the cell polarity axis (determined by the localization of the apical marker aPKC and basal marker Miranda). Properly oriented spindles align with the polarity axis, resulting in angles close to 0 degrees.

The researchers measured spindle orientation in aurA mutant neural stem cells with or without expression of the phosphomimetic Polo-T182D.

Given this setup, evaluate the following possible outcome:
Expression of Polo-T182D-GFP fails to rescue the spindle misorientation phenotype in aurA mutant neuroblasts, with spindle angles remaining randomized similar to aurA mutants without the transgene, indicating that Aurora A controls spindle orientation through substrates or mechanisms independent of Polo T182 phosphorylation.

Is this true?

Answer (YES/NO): NO